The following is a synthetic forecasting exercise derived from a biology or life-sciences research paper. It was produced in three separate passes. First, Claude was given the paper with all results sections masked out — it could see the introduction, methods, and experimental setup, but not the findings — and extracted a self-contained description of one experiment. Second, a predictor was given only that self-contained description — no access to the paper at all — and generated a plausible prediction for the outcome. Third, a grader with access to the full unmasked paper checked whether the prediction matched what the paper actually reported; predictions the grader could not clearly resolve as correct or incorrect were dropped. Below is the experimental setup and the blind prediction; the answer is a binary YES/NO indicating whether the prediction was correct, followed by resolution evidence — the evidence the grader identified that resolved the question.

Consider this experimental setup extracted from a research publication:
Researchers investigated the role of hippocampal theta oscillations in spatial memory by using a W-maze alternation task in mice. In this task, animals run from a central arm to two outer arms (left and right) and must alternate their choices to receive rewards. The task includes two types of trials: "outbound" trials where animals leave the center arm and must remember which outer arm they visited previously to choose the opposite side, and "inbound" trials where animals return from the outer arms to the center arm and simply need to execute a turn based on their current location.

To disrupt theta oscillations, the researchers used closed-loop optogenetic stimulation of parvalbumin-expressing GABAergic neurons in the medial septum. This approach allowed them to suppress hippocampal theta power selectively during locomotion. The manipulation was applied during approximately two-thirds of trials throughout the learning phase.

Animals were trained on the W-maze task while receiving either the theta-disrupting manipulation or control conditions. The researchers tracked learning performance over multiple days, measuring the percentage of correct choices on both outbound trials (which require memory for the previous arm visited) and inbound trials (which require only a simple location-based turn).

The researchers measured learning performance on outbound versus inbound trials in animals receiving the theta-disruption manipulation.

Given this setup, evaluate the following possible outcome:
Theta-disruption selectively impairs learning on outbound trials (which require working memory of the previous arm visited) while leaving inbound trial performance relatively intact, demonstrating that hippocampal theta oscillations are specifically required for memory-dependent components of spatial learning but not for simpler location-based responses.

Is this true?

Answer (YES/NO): YES